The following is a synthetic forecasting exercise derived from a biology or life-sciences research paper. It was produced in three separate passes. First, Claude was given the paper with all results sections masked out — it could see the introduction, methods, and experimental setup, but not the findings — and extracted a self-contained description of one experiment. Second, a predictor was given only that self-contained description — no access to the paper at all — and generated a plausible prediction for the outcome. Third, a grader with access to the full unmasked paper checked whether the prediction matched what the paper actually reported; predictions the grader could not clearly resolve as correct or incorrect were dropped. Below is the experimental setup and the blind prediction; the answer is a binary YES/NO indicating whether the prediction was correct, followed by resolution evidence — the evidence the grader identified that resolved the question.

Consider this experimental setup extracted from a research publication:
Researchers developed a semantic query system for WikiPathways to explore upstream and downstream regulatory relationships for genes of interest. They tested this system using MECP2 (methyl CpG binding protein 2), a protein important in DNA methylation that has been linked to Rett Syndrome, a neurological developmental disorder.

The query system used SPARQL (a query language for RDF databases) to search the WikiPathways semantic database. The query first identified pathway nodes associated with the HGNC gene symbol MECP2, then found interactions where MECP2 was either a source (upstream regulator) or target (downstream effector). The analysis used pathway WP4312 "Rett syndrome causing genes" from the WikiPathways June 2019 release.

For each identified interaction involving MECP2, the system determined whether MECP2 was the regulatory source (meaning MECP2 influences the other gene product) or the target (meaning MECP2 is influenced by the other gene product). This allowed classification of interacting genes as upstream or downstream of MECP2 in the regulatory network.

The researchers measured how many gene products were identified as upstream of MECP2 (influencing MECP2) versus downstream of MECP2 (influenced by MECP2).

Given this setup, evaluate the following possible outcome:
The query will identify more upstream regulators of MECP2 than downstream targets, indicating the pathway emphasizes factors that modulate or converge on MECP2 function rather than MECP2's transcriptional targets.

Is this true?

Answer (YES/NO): NO